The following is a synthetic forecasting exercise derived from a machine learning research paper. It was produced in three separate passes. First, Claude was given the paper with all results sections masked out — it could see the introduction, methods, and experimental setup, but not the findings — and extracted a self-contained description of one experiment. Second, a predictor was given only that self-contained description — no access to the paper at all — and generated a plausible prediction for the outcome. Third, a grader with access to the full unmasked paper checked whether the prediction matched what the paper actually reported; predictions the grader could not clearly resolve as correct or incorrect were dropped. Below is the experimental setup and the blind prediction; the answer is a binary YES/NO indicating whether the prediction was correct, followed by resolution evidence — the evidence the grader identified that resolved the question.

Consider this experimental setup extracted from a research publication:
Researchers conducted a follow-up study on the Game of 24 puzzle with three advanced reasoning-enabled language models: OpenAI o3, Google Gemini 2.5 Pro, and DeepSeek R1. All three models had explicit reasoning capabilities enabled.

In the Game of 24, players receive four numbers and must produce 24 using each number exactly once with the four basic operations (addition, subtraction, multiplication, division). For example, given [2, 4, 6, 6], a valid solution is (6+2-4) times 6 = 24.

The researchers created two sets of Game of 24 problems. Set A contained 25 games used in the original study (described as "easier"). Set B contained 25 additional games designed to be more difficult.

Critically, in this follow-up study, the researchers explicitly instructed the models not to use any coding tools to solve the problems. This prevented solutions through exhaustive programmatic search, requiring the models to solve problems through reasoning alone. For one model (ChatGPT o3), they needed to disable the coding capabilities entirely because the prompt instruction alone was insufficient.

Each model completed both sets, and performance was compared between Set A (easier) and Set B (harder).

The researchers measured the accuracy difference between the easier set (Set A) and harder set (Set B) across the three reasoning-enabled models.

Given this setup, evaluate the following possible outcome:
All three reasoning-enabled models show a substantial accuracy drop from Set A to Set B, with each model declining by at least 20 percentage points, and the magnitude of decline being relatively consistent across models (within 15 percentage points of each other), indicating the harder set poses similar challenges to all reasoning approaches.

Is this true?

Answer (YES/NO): NO